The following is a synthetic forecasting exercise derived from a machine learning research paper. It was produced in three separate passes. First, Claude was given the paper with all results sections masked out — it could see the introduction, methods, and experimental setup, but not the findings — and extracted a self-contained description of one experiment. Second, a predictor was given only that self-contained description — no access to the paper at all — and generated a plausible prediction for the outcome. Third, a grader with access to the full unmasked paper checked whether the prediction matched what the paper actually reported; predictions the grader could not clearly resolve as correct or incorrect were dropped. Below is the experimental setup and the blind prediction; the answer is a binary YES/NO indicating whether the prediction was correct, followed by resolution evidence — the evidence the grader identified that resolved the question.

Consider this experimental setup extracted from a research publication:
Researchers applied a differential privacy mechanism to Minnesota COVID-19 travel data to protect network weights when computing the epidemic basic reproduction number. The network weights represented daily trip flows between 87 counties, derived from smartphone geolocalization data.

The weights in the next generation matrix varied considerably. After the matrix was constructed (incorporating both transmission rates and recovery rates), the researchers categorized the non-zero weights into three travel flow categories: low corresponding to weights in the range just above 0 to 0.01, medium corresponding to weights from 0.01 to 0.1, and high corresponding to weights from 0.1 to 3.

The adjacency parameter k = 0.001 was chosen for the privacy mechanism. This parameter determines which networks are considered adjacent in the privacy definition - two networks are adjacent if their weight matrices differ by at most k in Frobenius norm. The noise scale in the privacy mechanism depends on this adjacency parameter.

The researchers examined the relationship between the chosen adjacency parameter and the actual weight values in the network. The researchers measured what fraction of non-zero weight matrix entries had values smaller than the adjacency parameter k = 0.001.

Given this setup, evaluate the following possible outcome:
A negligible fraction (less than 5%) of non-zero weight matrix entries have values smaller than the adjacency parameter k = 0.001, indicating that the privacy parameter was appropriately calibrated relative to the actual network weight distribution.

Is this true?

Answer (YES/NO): NO